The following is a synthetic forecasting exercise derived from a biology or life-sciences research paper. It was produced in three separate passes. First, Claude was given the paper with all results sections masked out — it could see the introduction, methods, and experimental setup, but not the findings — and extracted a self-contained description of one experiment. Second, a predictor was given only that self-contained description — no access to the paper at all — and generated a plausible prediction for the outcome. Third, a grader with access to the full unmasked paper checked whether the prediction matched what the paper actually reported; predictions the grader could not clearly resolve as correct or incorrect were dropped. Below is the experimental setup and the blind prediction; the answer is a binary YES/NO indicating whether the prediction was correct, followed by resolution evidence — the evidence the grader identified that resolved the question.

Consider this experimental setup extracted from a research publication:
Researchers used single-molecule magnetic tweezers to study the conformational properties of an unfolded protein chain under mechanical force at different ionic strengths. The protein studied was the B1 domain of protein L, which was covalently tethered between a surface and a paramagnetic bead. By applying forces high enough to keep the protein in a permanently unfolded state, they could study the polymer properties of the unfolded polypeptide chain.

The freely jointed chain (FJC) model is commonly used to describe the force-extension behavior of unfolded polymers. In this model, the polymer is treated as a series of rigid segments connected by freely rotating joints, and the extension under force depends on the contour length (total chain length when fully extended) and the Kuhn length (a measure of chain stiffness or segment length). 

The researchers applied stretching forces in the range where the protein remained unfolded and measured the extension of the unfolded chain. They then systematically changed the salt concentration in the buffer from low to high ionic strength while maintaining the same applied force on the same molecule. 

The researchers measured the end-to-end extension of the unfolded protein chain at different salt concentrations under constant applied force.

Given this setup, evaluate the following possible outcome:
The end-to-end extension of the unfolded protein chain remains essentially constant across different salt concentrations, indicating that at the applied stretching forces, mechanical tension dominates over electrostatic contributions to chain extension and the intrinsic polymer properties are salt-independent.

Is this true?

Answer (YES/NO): NO